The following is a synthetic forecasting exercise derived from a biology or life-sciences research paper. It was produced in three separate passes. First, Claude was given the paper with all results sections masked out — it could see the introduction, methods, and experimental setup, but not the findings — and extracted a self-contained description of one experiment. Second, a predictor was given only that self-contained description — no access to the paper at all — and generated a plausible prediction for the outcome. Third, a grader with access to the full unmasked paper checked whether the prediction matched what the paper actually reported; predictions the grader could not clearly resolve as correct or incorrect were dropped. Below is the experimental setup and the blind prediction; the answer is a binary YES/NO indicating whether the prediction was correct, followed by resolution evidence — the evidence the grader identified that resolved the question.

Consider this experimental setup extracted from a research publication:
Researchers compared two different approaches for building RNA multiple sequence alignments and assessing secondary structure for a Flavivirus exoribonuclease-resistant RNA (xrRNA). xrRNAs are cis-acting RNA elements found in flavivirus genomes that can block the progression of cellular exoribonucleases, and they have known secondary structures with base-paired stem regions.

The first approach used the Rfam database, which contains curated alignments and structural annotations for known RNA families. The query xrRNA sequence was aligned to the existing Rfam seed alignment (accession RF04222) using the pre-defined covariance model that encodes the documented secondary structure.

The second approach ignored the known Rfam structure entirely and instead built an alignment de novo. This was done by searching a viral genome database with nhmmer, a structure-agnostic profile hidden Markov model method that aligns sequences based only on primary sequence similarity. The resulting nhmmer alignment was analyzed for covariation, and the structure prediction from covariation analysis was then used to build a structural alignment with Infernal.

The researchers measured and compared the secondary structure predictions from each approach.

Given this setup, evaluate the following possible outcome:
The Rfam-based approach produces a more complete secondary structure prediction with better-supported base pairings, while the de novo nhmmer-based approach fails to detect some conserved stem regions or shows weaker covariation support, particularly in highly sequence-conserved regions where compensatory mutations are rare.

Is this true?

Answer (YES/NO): NO